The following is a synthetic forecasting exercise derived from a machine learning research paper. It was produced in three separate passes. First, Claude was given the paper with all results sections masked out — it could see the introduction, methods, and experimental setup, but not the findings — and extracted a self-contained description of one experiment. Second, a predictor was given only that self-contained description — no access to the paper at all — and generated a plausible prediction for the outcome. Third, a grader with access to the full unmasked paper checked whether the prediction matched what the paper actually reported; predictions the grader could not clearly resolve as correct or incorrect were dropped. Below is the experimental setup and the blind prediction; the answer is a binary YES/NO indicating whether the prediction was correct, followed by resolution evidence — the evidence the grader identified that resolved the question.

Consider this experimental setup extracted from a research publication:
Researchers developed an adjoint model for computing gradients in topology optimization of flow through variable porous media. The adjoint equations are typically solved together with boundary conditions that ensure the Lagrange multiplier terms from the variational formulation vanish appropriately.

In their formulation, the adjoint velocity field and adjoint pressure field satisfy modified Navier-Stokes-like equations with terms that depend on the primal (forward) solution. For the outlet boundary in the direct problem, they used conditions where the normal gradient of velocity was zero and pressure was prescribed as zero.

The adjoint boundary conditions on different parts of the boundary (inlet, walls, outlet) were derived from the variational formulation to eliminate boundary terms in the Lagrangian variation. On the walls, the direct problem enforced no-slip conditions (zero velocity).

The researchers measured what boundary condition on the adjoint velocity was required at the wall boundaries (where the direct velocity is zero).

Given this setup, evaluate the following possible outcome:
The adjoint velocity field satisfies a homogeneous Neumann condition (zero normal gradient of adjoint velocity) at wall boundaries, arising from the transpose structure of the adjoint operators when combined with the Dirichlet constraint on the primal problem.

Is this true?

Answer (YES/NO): NO